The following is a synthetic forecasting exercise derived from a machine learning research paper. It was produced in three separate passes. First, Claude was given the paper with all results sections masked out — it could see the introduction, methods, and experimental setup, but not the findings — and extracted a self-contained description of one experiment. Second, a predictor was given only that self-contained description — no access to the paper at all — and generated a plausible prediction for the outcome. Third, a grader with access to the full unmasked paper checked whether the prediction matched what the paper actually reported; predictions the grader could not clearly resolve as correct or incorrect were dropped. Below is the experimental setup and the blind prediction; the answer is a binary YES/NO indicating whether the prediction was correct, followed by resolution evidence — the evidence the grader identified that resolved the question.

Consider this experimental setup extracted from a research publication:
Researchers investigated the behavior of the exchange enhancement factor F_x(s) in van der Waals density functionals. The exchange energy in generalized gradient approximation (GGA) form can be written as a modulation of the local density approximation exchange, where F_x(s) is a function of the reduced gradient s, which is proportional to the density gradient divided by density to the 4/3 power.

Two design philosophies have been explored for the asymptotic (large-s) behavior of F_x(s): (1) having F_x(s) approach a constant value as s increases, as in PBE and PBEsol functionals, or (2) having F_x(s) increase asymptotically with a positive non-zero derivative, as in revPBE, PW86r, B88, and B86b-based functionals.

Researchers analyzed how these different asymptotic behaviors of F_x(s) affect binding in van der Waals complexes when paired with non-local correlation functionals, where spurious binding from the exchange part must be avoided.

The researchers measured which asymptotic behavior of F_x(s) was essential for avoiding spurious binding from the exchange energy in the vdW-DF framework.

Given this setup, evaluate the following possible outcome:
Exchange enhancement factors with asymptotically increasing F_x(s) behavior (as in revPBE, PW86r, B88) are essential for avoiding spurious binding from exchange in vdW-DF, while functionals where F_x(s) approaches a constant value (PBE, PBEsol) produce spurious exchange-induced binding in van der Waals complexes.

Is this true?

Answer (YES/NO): YES